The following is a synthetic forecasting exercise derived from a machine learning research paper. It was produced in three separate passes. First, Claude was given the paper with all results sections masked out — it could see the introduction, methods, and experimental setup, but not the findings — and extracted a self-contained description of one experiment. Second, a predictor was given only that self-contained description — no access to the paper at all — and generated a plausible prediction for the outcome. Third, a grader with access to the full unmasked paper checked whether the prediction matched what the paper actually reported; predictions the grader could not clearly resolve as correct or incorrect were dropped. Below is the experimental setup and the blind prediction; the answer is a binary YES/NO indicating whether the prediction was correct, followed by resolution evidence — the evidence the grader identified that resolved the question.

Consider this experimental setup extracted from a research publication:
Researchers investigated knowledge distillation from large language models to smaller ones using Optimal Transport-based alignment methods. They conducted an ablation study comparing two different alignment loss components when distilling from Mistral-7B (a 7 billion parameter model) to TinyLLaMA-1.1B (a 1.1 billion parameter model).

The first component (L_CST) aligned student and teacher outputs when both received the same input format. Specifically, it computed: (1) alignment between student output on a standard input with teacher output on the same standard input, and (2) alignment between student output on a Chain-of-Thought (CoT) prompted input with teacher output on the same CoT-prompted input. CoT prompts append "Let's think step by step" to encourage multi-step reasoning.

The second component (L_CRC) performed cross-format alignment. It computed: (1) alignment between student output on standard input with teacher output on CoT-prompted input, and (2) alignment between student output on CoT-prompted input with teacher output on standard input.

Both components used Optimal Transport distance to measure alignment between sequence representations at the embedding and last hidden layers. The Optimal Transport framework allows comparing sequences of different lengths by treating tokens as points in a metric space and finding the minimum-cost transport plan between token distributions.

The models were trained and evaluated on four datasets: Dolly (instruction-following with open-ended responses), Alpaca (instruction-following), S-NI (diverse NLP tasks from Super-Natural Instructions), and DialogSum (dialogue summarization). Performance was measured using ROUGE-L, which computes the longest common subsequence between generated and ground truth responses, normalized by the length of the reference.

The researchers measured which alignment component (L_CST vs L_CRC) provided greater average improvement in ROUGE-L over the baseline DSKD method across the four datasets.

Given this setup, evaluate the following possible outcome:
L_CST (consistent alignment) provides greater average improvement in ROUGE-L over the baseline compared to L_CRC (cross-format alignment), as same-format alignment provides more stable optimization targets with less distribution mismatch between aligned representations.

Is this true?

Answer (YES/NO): NO